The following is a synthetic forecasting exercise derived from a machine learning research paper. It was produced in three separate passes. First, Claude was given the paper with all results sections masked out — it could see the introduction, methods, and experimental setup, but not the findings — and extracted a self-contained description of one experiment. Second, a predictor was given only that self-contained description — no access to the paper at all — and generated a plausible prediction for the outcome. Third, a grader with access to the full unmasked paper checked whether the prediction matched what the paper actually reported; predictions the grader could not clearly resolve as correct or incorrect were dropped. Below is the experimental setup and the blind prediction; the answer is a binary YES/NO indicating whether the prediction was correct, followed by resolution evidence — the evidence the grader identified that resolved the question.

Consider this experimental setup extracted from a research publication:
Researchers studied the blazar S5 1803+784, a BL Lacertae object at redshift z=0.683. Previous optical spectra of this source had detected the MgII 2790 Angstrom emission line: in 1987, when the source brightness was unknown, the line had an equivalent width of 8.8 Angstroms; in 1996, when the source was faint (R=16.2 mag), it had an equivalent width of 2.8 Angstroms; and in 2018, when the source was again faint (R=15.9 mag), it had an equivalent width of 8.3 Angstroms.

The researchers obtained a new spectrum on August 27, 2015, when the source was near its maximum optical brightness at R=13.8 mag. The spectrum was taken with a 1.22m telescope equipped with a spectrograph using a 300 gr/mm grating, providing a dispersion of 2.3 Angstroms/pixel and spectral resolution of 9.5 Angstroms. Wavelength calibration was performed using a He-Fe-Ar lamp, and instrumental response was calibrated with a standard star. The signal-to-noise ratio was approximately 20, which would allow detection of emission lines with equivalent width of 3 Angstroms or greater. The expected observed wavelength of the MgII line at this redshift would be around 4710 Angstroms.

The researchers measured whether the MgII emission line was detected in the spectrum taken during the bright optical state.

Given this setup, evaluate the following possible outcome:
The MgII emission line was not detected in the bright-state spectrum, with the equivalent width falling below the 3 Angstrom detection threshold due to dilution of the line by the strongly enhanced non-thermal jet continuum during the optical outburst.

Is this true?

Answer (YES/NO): YES